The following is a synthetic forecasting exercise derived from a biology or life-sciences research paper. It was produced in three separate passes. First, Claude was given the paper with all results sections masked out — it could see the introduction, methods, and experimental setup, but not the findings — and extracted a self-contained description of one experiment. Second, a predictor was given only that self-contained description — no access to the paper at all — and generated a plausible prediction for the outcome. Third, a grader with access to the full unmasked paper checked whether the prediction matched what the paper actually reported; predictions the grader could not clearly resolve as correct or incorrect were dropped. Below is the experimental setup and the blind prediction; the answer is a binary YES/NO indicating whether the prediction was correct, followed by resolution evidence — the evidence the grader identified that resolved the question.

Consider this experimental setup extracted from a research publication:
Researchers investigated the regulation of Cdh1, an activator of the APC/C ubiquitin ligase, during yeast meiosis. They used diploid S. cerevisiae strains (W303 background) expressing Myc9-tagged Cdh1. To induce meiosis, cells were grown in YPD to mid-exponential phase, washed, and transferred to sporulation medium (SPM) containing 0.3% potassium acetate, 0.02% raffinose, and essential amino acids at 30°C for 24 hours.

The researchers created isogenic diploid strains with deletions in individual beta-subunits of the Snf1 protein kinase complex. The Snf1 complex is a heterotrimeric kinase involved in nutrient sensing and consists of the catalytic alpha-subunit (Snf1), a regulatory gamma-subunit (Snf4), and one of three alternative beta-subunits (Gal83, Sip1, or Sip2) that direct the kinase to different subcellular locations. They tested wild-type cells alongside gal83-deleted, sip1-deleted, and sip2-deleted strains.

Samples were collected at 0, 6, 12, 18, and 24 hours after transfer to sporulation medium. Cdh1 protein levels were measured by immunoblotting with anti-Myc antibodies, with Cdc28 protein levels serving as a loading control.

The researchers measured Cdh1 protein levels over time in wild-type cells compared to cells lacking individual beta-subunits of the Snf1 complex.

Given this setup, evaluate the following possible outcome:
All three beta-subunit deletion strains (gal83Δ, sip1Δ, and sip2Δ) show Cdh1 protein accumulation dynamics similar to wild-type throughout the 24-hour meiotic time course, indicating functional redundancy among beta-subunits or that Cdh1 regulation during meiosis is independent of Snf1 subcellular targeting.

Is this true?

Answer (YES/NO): YES